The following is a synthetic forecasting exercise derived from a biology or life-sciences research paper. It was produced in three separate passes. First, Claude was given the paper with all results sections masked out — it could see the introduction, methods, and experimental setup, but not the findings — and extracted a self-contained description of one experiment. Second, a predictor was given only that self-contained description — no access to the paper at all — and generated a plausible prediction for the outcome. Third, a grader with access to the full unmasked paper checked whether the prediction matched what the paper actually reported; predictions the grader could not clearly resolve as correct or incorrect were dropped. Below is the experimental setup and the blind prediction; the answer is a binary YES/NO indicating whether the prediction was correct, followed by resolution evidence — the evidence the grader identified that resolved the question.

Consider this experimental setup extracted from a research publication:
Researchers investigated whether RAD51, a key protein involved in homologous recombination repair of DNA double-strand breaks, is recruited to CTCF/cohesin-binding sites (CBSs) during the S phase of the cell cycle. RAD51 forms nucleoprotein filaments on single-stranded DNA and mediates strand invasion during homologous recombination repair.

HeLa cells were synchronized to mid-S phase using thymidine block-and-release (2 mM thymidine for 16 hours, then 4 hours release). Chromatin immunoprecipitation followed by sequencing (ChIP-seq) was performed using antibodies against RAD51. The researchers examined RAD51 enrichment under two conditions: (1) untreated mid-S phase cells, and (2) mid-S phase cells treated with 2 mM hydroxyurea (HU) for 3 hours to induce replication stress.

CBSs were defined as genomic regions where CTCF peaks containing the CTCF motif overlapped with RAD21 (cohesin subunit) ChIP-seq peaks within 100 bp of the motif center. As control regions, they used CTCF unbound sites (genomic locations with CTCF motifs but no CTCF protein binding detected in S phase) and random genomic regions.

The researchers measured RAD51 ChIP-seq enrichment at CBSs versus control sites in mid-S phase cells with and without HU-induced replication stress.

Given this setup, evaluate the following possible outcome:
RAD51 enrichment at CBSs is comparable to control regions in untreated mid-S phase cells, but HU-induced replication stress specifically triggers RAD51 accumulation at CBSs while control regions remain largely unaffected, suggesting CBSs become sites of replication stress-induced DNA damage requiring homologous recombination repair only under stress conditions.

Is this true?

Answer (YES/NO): NO